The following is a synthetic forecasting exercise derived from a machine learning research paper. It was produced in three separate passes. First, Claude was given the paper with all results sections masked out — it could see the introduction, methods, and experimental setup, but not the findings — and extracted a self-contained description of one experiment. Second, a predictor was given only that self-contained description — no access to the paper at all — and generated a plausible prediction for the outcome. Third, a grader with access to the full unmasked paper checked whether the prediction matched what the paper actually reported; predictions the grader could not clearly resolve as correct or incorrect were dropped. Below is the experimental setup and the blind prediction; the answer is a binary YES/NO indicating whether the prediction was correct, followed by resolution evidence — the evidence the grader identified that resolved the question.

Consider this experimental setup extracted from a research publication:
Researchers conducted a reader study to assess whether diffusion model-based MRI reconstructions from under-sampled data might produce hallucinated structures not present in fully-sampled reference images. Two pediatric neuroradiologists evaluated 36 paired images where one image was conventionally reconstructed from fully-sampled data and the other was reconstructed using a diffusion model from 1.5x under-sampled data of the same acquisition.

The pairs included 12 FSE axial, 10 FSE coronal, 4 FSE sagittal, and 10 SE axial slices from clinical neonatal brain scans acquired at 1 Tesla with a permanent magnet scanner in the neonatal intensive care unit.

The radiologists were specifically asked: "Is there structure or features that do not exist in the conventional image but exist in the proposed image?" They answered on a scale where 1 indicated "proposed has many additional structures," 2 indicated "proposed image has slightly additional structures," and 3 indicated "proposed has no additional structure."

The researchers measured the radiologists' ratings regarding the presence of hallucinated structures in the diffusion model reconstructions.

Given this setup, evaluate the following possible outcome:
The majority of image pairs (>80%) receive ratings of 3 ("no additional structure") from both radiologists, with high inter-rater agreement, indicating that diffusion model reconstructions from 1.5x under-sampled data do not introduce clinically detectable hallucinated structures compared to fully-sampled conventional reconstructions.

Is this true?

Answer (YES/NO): NO